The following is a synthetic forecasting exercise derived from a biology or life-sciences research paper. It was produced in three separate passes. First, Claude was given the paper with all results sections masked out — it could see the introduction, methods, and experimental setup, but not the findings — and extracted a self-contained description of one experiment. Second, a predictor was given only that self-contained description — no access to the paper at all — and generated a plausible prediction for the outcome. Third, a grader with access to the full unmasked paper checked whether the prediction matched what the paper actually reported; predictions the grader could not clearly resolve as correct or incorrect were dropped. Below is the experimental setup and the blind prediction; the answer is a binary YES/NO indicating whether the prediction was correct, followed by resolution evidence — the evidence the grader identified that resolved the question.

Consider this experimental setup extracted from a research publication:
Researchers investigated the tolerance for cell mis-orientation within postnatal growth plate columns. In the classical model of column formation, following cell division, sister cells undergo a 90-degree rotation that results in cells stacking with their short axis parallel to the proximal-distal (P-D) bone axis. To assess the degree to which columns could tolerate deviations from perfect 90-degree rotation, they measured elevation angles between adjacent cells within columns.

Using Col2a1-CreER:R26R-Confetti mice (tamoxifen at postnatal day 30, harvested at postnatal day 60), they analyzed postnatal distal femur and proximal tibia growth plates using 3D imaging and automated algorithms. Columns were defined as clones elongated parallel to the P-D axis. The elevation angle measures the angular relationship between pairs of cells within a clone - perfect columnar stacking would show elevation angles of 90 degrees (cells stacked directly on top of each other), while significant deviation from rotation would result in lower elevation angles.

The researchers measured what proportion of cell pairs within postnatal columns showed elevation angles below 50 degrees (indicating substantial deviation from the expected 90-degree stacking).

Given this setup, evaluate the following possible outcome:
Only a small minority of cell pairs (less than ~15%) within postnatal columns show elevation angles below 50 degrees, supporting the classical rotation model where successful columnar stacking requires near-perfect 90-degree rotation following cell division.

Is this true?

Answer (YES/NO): NO